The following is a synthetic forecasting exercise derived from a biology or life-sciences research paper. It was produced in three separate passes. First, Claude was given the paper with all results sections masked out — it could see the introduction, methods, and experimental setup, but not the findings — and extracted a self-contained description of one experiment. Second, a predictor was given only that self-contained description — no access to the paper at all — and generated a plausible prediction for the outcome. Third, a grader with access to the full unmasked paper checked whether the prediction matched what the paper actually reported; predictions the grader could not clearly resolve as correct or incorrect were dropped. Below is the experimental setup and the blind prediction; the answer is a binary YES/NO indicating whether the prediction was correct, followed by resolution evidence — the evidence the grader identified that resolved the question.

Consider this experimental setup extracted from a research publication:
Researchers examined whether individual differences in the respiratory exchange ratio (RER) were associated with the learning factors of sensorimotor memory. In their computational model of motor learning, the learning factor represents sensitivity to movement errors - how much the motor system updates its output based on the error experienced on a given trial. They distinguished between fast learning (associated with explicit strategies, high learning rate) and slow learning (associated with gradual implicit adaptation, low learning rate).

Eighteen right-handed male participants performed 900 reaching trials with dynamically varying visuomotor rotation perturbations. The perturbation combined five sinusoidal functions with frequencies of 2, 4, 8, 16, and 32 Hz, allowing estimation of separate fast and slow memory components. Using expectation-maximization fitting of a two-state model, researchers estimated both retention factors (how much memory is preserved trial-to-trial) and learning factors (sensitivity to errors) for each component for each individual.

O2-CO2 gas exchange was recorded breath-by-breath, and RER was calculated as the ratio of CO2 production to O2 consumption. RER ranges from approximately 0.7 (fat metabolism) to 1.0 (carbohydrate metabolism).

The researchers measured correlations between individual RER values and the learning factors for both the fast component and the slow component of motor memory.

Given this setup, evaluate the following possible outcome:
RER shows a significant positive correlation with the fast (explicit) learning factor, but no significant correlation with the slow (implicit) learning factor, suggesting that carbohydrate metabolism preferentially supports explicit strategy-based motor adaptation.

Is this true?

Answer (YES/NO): NO